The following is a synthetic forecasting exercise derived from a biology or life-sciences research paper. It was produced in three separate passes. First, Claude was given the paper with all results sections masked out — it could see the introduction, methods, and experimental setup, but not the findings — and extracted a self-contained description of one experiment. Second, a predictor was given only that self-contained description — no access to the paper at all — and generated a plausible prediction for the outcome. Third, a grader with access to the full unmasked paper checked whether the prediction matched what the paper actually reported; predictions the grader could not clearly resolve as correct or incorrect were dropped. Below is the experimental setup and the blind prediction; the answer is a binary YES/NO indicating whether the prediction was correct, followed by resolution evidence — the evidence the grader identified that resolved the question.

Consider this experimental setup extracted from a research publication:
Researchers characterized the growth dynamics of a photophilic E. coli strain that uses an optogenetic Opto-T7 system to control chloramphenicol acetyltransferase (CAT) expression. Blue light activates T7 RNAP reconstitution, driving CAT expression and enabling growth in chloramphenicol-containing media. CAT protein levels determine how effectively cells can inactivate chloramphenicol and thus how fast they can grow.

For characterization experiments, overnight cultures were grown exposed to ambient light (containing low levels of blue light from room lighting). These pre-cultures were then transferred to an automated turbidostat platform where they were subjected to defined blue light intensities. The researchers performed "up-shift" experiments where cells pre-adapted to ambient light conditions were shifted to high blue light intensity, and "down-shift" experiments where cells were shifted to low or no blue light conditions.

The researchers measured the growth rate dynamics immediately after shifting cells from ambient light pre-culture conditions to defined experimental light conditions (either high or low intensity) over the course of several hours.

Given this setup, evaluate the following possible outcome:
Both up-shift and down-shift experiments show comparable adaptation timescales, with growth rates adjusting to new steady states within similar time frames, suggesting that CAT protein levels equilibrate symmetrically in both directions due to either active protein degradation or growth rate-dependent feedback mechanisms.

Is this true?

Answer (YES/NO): NO